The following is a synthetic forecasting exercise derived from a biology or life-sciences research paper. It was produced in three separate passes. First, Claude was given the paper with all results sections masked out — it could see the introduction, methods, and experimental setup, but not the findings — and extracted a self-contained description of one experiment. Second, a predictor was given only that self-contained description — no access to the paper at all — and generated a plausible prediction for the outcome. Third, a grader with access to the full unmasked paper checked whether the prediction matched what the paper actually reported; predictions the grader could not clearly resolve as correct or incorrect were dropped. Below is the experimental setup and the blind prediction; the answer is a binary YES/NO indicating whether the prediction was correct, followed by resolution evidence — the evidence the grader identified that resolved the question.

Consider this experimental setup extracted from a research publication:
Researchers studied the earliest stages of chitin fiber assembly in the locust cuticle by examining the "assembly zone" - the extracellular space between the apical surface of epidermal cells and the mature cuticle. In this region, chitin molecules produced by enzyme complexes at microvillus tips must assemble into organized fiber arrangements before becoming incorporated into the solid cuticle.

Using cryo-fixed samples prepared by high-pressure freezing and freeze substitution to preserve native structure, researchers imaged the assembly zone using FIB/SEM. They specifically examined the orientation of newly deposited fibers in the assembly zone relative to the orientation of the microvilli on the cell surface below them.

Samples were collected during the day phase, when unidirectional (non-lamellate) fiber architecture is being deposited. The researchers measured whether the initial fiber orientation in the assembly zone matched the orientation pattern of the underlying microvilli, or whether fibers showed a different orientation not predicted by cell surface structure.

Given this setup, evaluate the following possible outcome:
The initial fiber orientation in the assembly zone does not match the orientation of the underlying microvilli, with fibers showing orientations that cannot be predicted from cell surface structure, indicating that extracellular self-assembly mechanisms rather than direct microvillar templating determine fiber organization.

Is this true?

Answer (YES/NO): NO